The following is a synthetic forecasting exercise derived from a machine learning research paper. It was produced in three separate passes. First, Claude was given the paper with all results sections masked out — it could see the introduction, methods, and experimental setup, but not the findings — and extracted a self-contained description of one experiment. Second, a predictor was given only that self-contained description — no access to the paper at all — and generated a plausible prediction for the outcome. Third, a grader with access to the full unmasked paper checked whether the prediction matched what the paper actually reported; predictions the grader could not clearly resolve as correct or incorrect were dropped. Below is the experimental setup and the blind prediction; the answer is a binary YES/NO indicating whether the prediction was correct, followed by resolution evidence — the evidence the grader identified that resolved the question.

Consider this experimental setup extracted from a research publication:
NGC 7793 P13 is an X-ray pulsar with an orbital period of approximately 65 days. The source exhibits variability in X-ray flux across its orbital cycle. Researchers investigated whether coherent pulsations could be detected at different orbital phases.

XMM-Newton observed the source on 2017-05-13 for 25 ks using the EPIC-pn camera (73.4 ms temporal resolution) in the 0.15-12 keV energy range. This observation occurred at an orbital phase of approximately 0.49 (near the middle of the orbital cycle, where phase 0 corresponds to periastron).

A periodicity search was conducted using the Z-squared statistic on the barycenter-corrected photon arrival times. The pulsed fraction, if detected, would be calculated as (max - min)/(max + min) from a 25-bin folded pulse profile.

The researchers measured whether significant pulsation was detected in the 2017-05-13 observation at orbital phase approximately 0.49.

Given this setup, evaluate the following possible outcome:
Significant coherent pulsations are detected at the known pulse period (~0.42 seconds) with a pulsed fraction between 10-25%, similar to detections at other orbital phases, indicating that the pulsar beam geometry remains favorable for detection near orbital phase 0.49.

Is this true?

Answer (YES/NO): NO